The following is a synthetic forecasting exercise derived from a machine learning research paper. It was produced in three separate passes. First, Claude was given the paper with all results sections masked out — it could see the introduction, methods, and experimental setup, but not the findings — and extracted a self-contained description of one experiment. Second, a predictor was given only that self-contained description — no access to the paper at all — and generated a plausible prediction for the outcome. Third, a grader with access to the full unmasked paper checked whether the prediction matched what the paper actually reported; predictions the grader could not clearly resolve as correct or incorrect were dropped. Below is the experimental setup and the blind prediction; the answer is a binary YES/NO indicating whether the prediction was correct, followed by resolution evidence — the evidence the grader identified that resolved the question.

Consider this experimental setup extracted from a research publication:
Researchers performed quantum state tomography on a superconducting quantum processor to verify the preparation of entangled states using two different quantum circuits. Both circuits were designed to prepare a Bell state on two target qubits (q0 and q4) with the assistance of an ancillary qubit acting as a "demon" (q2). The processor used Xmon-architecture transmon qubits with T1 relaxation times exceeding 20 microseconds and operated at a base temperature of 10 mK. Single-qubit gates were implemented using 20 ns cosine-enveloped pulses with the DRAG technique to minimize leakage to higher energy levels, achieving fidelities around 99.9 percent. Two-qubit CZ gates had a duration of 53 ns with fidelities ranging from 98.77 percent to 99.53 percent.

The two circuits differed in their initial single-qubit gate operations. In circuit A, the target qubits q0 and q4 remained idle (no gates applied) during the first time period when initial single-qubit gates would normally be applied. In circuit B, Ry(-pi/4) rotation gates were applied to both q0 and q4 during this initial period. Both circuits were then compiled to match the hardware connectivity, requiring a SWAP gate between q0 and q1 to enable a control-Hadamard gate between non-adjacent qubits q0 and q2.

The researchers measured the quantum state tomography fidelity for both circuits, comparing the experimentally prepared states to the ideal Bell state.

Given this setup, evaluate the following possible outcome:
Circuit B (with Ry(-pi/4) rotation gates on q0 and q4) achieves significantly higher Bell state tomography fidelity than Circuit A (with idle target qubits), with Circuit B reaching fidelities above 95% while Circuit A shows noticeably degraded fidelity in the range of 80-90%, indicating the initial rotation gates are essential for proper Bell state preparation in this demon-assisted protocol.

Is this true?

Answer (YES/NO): NO